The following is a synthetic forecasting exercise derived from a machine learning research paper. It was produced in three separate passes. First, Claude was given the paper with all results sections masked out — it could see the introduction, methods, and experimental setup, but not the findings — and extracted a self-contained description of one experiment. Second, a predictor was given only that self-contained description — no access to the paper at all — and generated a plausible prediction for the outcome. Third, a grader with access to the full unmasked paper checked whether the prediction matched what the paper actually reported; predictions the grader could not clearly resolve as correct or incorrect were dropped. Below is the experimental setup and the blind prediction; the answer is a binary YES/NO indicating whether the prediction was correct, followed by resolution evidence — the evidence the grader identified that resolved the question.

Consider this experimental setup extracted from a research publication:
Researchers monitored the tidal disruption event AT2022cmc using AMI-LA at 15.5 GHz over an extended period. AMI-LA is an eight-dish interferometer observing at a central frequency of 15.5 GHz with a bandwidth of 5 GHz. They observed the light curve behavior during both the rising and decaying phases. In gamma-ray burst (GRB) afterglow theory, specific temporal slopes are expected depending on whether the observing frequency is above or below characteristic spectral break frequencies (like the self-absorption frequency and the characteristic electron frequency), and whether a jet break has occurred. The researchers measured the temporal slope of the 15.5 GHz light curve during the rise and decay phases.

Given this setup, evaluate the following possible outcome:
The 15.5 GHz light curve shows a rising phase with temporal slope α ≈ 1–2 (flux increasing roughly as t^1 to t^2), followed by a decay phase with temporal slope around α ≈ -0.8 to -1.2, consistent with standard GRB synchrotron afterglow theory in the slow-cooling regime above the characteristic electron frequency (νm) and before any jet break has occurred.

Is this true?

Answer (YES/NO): NO